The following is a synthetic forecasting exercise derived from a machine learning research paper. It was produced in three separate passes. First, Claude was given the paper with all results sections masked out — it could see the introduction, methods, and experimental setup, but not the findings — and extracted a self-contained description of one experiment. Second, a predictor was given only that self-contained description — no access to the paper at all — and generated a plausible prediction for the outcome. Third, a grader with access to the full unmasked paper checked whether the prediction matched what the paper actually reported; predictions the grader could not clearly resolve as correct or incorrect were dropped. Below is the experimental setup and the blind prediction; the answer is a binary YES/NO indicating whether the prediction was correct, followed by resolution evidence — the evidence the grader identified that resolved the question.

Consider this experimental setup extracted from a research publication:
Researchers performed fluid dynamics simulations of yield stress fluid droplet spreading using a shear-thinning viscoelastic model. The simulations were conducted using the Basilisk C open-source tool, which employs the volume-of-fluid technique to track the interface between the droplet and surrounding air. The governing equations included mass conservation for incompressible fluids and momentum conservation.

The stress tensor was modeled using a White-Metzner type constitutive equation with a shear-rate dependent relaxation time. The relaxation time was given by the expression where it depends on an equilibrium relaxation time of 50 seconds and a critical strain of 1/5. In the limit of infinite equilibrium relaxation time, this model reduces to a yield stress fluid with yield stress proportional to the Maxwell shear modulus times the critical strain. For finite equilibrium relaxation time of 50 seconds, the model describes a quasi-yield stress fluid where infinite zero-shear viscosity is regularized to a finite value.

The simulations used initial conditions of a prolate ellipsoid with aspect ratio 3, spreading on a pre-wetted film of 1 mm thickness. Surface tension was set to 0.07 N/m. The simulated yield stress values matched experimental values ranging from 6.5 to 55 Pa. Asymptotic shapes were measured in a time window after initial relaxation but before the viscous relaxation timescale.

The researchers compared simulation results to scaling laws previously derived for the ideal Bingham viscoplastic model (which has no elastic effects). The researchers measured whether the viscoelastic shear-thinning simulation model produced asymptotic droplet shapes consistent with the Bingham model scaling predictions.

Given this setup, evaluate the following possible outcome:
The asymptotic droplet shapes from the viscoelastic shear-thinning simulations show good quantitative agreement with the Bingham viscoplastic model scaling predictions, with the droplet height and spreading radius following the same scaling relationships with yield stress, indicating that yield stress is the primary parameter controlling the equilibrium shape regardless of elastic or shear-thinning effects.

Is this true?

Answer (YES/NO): YES